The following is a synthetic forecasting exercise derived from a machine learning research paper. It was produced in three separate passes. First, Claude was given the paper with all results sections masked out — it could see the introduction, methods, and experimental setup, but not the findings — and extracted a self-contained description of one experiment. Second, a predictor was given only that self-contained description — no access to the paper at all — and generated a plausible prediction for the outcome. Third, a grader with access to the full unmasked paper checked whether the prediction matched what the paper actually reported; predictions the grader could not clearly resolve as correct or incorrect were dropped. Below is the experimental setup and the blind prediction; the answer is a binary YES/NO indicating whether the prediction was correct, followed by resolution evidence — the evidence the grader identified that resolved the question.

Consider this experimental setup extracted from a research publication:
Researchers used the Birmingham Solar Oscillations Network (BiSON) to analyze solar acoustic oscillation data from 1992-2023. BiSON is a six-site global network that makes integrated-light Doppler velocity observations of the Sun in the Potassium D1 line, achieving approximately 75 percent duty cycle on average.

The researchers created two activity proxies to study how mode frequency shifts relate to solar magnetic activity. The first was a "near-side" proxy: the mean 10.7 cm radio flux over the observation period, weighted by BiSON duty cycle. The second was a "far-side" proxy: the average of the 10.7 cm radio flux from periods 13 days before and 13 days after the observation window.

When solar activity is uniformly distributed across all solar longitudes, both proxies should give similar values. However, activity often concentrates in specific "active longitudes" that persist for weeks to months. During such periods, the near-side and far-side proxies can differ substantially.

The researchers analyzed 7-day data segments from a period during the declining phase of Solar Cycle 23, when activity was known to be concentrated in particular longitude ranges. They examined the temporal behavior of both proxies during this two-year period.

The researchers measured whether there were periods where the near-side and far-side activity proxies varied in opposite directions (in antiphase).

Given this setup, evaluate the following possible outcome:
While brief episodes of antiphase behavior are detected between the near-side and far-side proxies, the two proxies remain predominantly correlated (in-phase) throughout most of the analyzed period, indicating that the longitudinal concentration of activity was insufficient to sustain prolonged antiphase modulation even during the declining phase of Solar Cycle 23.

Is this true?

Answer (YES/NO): NO